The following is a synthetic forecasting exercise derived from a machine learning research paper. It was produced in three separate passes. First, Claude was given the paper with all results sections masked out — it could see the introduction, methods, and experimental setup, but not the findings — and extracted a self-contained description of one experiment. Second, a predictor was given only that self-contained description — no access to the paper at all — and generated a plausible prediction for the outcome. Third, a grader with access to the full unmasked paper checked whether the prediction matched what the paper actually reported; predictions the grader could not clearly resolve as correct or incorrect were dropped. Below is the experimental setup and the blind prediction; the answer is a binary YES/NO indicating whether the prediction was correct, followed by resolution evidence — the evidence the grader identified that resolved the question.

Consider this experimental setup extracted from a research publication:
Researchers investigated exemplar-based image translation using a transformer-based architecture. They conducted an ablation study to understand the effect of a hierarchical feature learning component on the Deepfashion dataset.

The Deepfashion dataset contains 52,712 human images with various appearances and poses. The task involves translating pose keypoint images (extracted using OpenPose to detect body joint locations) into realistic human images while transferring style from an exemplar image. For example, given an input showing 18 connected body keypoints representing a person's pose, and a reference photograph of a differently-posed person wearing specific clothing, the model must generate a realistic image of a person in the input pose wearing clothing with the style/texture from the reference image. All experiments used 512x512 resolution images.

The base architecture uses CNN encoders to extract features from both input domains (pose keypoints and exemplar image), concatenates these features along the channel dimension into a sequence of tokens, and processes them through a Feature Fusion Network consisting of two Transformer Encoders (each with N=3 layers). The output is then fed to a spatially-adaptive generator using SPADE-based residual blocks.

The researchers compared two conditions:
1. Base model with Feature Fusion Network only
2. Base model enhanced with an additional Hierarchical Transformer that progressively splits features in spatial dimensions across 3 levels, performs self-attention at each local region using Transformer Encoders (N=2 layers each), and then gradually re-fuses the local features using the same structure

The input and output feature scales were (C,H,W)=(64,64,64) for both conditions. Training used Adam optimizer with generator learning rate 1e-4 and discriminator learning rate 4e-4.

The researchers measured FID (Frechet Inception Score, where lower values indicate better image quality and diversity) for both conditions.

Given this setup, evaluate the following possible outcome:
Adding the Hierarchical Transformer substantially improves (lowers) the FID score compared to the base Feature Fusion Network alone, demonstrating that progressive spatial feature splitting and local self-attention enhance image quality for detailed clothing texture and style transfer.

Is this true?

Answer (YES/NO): YES